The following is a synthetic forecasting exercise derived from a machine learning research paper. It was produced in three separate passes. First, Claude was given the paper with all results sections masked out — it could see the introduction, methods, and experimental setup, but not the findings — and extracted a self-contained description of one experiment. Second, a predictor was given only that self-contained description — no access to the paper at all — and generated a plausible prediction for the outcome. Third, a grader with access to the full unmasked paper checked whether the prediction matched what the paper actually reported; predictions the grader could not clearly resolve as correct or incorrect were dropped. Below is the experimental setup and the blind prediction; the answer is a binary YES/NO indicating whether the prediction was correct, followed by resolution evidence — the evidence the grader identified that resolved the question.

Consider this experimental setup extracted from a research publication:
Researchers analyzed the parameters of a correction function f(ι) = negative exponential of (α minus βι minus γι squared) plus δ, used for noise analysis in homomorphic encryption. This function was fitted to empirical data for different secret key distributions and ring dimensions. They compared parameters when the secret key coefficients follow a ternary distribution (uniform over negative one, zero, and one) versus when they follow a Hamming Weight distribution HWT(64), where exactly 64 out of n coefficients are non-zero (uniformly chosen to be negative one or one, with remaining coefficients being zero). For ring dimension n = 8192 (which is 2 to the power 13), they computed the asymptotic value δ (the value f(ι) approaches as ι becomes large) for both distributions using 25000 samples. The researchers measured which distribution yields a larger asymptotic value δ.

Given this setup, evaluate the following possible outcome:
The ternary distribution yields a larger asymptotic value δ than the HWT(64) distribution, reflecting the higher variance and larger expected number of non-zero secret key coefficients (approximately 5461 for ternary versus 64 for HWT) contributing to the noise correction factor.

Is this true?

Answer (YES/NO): YES